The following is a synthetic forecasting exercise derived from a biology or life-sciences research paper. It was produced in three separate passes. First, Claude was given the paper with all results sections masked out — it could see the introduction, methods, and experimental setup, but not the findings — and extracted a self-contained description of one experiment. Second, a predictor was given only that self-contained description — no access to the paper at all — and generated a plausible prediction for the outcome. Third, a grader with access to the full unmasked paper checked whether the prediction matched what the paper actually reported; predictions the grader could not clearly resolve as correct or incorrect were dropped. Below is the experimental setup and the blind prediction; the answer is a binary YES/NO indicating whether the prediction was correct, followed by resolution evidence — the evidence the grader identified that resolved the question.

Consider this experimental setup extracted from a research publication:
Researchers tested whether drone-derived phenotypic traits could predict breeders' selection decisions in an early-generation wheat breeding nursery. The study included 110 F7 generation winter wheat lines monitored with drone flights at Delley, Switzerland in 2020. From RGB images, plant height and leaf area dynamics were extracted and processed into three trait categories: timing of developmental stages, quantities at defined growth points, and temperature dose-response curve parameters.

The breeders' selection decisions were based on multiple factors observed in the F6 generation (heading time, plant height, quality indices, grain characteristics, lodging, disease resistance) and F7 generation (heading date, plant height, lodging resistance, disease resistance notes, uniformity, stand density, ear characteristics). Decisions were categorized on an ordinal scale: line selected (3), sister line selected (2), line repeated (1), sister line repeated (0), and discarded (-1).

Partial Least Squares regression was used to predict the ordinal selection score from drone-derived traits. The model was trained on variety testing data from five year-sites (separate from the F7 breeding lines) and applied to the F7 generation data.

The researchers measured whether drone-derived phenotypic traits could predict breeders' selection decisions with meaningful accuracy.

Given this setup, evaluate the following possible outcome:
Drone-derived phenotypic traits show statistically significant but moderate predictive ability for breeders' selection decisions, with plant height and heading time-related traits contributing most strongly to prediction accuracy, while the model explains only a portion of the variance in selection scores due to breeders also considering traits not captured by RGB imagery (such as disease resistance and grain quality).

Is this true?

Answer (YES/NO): NO